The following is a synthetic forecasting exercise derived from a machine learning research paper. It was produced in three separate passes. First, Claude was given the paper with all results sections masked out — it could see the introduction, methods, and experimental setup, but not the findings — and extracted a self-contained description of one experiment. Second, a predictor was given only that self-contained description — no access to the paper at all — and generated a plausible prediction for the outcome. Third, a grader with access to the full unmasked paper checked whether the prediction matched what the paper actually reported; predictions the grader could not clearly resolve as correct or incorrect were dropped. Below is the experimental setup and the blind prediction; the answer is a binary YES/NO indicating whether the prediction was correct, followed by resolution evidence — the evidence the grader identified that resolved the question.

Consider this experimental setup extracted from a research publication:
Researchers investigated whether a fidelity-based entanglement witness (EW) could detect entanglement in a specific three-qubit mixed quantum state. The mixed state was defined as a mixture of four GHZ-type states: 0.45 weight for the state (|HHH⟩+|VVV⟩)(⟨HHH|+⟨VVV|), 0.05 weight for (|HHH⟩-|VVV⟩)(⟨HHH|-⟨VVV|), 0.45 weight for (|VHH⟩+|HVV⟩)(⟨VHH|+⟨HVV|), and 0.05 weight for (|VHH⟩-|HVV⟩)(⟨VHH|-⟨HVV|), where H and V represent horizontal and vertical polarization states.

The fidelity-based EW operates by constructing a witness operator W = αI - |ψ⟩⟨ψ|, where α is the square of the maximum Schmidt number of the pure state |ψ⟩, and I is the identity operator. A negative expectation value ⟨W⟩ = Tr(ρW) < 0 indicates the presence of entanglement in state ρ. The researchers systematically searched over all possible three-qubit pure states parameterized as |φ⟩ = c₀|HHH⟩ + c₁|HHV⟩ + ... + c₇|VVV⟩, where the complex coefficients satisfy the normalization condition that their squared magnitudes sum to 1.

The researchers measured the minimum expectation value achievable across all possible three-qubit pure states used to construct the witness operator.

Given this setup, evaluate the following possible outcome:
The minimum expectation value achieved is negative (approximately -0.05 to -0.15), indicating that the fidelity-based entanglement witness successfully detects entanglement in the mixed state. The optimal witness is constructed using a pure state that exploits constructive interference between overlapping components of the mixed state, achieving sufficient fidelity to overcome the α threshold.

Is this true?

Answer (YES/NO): NO